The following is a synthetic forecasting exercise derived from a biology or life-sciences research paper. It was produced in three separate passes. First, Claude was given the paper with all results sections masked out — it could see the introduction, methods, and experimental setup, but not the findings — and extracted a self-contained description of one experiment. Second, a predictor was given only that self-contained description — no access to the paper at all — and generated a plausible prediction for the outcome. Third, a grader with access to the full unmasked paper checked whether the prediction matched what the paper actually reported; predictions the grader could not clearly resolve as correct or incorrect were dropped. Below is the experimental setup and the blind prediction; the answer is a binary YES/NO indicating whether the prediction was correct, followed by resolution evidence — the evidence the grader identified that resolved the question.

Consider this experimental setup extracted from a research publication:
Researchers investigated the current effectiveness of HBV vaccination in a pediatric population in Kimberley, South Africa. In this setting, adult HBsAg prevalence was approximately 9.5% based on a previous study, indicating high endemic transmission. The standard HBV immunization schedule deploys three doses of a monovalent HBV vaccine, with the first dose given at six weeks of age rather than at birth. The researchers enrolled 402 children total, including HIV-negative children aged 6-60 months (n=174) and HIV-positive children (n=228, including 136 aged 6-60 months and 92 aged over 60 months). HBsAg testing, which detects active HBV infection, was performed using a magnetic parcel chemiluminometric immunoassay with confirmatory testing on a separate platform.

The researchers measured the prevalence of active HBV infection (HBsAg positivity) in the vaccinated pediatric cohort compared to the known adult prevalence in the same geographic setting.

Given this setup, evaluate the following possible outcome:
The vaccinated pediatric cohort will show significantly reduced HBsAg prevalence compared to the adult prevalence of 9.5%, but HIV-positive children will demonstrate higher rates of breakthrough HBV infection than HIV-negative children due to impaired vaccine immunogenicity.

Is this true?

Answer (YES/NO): NO